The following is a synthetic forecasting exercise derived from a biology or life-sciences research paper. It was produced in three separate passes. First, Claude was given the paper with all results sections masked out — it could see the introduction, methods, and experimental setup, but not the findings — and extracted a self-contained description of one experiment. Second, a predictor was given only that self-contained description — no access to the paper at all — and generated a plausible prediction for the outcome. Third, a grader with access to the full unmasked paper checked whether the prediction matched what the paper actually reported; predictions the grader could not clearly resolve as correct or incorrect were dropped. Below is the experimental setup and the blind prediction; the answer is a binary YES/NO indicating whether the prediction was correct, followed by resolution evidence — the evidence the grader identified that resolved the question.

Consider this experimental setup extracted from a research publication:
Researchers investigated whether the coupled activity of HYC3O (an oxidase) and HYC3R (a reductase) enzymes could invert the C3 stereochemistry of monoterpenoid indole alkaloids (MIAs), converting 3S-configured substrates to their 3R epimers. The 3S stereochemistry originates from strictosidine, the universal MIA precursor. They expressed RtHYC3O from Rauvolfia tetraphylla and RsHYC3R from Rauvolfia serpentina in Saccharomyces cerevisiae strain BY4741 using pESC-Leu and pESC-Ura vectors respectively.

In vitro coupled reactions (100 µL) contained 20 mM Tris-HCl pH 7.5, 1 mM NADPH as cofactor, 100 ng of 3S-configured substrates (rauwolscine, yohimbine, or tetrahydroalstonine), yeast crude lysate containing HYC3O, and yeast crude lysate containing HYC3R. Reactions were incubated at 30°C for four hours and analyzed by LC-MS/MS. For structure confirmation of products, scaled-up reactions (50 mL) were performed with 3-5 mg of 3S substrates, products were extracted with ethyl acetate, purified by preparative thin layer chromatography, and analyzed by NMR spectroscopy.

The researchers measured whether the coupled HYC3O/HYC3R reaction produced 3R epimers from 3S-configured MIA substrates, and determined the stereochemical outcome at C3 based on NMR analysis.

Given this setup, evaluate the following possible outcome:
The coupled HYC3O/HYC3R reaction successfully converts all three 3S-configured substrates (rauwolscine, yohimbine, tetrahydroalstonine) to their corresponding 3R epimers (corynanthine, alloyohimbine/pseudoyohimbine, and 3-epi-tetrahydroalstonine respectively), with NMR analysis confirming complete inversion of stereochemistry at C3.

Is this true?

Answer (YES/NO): NO